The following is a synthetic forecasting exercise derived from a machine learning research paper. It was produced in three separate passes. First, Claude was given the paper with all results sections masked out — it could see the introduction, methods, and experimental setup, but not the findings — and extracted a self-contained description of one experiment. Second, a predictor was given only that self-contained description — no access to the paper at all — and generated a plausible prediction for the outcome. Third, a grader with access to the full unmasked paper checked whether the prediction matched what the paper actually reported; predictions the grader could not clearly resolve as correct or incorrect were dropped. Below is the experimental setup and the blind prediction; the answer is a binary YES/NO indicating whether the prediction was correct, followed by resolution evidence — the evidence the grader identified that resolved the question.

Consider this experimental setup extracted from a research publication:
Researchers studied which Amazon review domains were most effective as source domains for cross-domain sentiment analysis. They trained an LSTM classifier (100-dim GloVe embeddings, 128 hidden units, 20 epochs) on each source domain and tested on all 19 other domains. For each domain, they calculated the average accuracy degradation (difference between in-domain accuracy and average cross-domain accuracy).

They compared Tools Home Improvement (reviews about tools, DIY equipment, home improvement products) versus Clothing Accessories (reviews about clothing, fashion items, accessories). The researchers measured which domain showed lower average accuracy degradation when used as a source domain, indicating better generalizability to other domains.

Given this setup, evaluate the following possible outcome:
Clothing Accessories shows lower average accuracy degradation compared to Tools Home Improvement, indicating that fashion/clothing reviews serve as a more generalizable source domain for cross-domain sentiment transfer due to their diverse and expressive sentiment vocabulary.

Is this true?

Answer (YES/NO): NO